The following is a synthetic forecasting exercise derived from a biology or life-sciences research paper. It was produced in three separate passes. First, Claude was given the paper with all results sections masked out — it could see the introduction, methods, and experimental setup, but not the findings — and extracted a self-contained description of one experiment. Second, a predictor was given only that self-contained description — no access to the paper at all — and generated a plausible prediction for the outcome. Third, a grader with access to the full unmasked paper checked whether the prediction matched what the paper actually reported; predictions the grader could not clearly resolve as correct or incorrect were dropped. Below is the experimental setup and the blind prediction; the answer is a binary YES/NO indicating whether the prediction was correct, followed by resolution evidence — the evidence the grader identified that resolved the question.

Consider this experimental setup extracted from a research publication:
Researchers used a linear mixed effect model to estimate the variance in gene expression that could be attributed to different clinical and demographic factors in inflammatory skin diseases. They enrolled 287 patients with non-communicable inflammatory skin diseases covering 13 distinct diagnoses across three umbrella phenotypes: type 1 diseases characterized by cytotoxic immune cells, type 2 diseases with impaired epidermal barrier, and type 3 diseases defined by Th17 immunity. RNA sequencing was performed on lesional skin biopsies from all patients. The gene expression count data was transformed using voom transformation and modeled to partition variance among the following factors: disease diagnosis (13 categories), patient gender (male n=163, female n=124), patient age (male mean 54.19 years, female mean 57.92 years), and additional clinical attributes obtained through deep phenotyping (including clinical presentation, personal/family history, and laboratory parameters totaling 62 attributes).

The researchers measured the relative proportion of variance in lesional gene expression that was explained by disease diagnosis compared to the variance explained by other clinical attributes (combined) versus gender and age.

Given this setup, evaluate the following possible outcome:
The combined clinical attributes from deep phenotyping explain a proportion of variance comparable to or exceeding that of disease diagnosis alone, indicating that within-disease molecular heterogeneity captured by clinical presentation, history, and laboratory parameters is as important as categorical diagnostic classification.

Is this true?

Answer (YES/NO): YES